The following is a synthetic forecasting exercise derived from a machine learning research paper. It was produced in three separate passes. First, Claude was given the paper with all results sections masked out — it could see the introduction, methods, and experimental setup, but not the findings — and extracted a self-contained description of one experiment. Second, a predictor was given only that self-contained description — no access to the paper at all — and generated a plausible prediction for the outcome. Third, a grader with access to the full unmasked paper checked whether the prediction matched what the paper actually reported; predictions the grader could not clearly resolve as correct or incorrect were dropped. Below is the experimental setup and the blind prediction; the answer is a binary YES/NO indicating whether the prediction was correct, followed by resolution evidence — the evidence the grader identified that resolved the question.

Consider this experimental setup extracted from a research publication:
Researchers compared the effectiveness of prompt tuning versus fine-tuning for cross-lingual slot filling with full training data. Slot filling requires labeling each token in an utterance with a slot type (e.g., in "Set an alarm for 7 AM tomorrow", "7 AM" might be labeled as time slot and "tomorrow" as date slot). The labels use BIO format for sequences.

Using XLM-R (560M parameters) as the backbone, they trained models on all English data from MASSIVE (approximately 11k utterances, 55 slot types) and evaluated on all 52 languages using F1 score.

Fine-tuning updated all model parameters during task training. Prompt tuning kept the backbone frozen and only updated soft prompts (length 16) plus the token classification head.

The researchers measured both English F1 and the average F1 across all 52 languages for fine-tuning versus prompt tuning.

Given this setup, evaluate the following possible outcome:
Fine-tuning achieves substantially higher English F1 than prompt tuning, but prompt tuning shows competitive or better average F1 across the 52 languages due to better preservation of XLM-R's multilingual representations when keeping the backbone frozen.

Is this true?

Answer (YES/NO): NO